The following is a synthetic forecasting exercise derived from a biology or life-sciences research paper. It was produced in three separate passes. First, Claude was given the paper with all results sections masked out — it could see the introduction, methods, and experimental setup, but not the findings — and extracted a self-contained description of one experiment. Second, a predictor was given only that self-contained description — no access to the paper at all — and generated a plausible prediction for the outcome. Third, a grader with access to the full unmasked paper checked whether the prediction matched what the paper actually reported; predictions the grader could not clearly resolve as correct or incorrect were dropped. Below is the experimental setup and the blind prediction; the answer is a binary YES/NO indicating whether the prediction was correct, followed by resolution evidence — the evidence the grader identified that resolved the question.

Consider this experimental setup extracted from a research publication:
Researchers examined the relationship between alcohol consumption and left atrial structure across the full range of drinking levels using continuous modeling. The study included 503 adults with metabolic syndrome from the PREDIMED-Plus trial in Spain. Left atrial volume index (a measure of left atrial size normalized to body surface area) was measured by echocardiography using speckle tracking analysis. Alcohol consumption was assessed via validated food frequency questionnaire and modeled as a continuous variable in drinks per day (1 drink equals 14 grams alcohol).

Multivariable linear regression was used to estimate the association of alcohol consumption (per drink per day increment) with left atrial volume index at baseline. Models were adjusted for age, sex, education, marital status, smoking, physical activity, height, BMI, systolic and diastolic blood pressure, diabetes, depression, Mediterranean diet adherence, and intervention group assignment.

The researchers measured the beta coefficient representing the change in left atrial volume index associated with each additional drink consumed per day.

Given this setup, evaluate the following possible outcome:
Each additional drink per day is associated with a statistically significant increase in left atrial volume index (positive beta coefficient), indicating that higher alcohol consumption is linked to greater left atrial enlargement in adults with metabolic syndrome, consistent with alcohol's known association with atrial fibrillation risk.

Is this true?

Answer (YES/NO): YES